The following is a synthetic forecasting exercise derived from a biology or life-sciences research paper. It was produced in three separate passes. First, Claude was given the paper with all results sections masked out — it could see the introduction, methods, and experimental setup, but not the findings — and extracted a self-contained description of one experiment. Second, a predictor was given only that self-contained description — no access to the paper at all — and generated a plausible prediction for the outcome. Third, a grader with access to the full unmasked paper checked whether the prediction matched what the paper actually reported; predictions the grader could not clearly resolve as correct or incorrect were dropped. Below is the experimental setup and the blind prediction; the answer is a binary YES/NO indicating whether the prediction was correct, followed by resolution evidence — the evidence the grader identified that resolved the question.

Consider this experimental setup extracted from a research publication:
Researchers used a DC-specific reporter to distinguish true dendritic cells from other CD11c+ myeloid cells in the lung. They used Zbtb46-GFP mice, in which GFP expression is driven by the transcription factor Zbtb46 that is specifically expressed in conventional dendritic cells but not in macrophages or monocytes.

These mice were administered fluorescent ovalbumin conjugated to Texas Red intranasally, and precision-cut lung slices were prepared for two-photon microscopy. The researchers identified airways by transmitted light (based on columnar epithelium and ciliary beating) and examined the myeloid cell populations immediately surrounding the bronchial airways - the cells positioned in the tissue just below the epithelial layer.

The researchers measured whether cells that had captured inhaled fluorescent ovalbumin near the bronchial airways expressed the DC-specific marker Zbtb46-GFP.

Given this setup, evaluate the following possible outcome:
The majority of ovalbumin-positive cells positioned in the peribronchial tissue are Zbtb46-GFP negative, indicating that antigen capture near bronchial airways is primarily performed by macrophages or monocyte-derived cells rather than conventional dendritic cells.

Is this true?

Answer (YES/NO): YES